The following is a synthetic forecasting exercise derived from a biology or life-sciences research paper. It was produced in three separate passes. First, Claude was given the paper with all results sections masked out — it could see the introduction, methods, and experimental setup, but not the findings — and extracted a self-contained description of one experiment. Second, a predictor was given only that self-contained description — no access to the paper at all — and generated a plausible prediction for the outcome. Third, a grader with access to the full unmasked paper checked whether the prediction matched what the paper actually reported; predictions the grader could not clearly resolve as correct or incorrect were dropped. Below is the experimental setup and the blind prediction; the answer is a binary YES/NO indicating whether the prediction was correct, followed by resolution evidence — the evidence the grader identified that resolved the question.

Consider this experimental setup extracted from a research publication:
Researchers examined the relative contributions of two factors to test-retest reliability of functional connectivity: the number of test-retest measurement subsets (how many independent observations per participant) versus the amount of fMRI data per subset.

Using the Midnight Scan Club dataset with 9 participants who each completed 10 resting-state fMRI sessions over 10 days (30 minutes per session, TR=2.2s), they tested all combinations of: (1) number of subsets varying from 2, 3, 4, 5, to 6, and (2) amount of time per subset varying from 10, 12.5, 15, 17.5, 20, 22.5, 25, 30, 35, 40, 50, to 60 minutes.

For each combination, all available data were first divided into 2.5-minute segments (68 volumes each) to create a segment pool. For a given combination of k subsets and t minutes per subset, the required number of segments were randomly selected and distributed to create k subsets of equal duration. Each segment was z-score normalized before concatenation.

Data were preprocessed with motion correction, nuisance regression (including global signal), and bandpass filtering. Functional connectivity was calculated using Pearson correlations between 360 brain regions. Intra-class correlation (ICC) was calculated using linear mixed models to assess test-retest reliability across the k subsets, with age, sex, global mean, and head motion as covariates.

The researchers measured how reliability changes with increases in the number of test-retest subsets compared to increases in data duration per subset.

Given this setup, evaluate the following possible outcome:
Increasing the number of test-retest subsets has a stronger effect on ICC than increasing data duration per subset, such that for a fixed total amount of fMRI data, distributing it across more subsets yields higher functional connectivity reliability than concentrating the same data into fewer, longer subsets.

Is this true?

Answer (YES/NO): NO